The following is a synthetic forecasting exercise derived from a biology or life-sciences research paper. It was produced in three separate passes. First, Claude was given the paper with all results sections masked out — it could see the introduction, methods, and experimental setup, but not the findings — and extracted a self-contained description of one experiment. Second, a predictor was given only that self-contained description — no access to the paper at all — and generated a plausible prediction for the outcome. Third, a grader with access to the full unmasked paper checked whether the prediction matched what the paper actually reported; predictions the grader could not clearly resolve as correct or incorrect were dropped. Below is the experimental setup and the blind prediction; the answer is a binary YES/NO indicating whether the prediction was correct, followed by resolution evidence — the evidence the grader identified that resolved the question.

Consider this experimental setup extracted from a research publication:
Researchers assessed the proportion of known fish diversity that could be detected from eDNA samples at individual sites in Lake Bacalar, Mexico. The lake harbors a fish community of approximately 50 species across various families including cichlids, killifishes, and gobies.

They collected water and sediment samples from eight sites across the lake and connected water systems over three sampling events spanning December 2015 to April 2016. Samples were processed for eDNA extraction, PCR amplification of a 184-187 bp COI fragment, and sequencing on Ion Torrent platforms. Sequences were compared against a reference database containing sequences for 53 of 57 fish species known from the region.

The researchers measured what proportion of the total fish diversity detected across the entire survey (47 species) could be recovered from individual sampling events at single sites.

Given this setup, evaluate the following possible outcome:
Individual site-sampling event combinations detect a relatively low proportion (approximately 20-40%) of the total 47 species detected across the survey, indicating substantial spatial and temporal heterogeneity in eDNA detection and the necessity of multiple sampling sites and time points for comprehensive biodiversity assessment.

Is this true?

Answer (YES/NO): NO